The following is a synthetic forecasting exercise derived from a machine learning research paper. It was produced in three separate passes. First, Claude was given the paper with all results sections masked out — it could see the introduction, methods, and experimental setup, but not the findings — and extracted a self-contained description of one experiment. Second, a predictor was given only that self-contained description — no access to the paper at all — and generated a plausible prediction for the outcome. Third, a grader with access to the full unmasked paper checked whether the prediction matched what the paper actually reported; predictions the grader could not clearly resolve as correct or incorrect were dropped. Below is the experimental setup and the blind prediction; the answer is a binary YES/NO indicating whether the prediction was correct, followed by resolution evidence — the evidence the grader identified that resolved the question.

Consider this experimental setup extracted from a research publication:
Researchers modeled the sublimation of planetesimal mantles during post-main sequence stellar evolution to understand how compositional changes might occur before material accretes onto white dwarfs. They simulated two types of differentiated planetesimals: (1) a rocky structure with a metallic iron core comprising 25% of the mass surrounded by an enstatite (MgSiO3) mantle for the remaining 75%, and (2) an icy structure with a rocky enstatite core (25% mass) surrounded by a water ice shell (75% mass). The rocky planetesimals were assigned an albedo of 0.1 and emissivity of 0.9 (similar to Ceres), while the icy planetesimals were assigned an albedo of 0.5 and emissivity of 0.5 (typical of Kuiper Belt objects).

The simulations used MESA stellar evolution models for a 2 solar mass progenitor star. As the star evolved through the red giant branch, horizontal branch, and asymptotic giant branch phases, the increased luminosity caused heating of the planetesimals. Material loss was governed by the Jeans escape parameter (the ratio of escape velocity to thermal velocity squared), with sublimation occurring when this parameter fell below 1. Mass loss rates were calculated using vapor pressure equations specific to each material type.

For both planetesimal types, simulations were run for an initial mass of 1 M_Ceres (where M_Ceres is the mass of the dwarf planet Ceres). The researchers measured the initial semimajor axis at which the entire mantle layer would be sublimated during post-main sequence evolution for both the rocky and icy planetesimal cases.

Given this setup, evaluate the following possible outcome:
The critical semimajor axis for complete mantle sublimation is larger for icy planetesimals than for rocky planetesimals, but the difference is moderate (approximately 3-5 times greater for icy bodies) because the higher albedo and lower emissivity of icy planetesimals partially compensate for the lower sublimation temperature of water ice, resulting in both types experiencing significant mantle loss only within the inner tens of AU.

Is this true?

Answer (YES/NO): NO